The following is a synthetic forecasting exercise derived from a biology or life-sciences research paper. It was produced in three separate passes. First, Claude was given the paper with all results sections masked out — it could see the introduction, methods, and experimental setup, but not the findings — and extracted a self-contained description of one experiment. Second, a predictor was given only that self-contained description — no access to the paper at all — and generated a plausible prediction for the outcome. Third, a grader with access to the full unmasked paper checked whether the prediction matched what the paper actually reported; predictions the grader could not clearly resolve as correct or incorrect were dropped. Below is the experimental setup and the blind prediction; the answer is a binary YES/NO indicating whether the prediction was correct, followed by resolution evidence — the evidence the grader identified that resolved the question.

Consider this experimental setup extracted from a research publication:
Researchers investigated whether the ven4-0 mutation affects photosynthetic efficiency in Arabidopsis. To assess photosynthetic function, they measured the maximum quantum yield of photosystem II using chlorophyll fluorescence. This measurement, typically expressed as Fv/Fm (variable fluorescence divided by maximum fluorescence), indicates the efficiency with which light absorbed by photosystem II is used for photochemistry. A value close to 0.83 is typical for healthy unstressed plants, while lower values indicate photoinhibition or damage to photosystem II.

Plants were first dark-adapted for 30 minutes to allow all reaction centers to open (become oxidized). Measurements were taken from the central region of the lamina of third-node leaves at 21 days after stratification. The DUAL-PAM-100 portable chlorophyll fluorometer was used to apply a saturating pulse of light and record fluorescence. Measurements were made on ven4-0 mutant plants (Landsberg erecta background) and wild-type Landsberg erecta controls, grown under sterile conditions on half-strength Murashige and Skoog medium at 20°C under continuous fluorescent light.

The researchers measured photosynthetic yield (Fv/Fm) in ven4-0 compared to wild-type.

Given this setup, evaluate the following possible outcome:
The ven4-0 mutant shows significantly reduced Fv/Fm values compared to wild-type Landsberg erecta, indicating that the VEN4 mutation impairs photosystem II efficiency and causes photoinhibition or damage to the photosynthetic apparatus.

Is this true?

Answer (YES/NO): YES